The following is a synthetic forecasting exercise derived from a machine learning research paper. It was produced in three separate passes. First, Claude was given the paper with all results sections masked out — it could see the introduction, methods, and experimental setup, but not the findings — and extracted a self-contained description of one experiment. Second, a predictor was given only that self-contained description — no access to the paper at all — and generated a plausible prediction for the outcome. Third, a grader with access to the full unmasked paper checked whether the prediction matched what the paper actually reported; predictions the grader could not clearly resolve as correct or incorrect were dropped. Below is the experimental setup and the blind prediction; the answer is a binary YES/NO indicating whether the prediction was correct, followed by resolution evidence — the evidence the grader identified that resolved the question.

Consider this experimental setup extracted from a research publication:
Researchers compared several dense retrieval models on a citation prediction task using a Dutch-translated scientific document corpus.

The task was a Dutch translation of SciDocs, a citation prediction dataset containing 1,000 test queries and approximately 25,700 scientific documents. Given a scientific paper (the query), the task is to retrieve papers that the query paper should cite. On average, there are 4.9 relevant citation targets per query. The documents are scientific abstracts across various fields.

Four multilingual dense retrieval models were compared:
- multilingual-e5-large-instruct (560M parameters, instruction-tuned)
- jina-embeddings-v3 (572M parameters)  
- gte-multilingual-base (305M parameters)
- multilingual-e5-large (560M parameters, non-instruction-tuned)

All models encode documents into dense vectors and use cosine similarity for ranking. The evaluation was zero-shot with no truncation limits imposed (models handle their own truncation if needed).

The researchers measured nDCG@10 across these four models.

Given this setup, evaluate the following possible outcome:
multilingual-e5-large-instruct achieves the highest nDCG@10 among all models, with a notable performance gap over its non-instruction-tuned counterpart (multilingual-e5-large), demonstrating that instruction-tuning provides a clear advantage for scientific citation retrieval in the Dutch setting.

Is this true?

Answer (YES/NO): NO